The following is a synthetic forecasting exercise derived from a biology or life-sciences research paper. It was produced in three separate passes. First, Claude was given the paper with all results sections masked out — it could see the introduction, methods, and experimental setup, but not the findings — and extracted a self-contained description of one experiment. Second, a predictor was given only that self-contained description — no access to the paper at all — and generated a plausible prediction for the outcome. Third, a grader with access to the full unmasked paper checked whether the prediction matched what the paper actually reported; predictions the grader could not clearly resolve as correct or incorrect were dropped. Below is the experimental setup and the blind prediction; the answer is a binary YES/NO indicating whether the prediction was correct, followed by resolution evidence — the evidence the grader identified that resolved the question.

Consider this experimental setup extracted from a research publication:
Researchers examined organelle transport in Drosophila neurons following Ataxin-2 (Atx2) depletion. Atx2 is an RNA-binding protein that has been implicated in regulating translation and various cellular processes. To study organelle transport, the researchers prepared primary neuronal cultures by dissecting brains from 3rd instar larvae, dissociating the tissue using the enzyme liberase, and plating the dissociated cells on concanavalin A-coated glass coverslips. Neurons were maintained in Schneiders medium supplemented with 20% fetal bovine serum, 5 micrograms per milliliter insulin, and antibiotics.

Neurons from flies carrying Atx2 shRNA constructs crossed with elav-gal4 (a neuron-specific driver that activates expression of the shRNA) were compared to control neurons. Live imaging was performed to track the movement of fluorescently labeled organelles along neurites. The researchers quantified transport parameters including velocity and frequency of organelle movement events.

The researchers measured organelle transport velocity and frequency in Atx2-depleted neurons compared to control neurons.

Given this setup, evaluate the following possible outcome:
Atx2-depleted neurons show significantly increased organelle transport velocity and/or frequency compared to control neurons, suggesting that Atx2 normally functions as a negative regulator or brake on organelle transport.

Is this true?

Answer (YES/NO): NO